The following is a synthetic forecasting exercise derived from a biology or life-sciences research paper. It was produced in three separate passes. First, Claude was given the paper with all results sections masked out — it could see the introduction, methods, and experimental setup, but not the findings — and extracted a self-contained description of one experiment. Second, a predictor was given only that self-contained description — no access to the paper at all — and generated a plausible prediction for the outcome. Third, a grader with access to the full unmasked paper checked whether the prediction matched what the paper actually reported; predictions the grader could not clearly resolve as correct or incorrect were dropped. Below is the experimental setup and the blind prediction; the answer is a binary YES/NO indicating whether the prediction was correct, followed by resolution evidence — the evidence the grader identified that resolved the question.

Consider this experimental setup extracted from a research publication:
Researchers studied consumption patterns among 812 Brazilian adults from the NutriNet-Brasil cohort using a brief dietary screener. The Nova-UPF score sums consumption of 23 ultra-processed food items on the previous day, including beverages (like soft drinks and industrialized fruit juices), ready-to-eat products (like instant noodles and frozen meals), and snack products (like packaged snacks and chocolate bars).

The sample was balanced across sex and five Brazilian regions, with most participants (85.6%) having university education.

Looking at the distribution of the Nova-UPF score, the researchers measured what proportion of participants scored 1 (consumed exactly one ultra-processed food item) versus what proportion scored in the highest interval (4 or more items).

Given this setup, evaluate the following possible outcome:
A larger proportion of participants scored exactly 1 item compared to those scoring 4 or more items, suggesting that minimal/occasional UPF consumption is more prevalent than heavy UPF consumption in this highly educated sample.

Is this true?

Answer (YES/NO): YES